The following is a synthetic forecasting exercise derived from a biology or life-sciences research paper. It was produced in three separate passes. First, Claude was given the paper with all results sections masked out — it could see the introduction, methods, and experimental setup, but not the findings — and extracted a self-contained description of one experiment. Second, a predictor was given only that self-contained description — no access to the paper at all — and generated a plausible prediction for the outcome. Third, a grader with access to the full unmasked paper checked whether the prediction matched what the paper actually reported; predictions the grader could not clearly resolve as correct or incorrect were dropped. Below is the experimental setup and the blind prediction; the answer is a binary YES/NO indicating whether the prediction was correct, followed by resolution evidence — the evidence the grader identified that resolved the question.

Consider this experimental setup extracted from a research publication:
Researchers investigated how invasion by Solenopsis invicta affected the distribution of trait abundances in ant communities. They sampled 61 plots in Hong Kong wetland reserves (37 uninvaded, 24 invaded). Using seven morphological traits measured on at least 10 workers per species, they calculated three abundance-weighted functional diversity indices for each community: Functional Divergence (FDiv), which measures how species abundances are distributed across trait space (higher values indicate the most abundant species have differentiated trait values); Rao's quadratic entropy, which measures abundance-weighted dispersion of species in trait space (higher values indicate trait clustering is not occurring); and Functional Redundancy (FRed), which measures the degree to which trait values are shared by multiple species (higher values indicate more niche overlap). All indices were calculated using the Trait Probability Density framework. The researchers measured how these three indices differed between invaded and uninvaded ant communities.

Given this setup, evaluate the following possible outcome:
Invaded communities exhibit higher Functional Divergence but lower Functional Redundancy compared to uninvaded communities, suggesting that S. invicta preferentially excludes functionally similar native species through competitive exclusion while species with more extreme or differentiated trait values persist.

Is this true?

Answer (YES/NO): NO